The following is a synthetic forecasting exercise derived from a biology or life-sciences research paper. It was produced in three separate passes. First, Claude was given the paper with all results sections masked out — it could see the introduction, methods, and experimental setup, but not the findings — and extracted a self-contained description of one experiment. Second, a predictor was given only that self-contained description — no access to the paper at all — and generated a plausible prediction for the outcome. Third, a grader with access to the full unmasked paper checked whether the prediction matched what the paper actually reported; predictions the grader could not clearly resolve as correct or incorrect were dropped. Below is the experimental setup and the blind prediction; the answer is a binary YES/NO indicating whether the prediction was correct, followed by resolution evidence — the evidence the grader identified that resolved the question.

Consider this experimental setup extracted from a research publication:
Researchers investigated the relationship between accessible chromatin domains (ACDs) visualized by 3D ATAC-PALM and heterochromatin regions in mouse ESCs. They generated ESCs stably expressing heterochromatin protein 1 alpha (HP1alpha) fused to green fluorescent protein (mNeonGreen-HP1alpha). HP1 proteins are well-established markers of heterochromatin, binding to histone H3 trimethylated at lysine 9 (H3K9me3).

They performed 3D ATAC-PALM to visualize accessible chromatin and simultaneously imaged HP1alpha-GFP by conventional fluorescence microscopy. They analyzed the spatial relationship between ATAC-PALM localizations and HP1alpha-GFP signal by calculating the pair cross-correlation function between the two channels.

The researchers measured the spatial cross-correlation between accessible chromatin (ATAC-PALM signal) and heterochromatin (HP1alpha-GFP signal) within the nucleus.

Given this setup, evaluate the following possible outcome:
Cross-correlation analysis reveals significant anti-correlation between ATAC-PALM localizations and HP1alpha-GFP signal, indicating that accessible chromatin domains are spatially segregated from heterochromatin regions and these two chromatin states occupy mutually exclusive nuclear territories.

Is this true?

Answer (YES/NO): YES